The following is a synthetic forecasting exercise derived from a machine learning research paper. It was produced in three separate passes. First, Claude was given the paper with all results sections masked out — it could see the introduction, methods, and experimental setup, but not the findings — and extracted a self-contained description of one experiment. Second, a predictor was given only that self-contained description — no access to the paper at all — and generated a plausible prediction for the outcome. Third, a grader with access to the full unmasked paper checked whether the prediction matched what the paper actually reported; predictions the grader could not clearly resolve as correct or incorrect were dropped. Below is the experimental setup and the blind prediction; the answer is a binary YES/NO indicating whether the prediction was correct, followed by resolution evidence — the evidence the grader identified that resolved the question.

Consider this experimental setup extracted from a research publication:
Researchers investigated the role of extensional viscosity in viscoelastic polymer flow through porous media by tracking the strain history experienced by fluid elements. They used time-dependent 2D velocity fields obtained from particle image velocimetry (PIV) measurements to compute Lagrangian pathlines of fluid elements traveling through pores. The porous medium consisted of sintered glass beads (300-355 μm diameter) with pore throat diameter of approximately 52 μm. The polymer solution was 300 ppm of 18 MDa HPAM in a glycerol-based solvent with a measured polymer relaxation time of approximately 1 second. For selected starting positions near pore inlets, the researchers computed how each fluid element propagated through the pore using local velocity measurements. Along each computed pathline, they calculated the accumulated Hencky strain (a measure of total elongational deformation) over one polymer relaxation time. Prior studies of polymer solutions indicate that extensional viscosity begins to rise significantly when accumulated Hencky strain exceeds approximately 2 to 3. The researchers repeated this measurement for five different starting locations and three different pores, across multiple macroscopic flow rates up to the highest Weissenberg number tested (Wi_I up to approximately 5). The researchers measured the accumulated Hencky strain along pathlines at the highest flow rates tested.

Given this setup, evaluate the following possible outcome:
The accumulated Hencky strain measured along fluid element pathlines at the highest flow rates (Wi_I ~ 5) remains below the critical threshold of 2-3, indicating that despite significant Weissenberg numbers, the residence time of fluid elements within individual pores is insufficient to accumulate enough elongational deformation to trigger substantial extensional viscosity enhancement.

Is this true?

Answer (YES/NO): YES